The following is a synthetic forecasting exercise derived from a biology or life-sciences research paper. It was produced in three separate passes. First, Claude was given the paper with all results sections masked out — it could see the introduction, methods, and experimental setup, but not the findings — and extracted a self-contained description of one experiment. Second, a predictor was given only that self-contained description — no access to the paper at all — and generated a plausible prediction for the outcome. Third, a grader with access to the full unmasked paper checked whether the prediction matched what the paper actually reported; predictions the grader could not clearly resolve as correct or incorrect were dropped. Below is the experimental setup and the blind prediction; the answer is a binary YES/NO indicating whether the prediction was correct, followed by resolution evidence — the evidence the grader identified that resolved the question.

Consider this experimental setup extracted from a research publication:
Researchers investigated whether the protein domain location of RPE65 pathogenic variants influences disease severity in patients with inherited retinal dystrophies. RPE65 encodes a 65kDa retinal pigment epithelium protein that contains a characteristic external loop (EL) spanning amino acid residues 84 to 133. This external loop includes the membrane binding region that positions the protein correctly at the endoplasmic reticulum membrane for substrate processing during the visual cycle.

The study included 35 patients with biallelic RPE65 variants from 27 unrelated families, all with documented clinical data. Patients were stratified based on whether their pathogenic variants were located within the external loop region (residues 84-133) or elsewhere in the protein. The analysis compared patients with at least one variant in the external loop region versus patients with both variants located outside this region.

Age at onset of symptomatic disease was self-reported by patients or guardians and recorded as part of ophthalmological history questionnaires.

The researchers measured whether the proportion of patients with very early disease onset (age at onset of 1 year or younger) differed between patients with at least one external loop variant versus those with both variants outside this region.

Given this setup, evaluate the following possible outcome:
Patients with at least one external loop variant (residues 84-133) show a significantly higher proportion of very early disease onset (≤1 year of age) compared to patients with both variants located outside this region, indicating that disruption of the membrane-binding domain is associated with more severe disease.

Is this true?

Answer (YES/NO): NO